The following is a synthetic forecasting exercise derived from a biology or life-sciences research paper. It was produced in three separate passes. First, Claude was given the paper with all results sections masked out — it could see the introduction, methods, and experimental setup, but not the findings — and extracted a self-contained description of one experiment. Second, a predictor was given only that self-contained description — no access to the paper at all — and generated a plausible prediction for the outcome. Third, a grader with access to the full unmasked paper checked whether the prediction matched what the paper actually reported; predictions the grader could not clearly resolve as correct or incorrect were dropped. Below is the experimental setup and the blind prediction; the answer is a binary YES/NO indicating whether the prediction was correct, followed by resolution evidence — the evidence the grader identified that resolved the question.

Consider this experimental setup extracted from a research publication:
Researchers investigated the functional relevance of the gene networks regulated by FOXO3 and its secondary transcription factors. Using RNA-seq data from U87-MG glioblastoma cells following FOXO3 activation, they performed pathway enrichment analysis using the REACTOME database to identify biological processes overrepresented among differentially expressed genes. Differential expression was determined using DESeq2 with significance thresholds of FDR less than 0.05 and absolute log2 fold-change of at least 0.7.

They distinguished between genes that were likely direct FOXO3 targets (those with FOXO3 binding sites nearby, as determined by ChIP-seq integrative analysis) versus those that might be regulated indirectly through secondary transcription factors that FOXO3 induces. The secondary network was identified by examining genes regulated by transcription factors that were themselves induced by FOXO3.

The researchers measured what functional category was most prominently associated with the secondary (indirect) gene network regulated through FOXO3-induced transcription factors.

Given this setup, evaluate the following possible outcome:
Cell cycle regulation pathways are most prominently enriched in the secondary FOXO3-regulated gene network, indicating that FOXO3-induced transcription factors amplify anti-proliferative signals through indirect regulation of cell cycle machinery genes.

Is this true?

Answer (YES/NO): NO